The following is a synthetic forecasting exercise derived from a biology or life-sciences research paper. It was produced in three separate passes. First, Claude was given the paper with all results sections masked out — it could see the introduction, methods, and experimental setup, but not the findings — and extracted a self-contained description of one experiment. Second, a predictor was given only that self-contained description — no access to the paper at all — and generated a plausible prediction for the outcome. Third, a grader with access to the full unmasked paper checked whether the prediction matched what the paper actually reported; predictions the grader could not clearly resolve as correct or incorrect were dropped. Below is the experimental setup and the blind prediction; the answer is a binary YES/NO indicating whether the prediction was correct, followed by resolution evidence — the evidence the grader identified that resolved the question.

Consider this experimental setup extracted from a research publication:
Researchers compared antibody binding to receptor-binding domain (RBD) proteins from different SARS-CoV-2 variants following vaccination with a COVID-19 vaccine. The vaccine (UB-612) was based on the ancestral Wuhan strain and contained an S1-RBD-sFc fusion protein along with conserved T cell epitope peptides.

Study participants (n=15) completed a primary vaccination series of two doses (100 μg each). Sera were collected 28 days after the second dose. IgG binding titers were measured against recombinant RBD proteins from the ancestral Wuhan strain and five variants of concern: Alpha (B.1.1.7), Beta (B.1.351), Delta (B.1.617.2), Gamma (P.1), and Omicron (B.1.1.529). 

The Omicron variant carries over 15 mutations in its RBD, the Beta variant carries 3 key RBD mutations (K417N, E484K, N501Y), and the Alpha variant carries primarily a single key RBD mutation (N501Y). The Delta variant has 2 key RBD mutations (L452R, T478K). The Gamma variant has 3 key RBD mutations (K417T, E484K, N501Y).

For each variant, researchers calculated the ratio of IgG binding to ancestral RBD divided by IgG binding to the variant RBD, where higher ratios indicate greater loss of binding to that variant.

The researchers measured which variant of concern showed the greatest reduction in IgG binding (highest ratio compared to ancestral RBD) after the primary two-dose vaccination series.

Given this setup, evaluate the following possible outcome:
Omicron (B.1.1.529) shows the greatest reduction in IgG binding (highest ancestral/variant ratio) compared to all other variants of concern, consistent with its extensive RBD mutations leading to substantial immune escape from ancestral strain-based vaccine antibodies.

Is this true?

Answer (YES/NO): YES